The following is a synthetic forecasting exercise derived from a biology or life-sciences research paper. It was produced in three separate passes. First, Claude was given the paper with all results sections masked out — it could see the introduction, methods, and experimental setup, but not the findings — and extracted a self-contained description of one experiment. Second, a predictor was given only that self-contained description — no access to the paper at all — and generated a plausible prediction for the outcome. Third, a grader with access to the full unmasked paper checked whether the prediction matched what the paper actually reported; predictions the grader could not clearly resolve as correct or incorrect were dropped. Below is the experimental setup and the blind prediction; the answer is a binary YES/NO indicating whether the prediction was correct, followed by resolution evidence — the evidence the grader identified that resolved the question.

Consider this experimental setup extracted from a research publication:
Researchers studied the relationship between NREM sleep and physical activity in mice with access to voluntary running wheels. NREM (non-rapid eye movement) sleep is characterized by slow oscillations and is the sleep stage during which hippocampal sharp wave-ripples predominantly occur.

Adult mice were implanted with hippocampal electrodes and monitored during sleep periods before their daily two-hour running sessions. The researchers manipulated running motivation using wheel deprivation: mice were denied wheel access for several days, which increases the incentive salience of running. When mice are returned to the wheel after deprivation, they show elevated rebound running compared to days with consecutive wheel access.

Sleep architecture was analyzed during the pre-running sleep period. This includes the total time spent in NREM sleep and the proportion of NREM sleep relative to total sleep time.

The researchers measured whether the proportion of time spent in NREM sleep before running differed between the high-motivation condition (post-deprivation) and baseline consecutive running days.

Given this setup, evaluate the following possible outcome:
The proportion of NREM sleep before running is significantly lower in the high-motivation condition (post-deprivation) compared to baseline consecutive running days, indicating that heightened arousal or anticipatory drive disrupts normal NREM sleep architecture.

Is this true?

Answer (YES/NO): YES